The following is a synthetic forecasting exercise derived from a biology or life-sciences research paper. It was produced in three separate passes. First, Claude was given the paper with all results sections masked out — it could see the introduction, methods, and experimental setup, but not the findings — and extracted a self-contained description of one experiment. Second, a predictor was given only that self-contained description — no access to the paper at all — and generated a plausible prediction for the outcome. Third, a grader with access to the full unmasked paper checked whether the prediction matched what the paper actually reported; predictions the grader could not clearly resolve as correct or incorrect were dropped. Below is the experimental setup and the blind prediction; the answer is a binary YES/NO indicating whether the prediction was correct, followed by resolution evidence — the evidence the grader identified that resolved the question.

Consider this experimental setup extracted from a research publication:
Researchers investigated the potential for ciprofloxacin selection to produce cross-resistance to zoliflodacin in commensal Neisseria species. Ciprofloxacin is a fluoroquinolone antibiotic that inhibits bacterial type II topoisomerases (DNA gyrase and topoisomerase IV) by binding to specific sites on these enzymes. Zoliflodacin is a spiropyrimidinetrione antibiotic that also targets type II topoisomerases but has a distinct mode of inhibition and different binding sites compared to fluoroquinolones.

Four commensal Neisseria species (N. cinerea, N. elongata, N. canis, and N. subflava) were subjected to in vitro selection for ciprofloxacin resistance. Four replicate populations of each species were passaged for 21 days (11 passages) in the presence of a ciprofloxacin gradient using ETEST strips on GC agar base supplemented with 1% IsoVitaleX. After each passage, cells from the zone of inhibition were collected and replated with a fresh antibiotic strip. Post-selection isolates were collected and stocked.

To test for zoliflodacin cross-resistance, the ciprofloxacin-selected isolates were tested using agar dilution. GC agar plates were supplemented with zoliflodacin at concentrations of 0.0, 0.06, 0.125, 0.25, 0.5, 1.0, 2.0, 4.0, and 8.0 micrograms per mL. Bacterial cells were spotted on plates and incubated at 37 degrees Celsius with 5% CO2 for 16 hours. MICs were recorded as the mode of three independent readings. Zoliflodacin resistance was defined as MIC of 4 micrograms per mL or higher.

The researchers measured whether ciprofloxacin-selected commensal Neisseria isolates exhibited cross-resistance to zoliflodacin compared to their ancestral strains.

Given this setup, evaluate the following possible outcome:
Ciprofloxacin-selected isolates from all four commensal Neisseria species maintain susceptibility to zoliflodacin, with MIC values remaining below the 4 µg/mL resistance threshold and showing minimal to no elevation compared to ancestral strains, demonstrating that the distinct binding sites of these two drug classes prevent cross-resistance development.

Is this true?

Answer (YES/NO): NO